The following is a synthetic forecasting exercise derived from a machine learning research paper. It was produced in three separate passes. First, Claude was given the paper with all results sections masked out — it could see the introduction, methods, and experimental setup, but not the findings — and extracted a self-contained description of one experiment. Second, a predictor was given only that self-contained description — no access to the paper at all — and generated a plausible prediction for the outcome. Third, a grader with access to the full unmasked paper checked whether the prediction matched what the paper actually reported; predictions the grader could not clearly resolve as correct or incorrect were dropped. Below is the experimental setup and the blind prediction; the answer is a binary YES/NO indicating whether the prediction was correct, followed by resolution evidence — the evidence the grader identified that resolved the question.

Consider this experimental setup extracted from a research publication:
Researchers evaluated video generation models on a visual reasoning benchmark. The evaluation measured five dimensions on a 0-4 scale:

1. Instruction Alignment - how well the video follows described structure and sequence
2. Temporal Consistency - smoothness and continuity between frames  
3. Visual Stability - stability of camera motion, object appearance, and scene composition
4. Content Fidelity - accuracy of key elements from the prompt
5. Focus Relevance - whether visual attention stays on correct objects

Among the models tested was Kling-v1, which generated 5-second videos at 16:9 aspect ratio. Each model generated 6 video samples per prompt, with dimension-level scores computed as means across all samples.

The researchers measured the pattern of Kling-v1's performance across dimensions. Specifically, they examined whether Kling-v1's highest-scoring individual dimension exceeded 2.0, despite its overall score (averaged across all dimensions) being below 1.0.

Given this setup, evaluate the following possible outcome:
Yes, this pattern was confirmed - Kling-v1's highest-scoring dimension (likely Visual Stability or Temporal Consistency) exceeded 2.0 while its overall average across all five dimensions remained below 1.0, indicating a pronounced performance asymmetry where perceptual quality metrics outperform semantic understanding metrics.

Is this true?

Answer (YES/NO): YES